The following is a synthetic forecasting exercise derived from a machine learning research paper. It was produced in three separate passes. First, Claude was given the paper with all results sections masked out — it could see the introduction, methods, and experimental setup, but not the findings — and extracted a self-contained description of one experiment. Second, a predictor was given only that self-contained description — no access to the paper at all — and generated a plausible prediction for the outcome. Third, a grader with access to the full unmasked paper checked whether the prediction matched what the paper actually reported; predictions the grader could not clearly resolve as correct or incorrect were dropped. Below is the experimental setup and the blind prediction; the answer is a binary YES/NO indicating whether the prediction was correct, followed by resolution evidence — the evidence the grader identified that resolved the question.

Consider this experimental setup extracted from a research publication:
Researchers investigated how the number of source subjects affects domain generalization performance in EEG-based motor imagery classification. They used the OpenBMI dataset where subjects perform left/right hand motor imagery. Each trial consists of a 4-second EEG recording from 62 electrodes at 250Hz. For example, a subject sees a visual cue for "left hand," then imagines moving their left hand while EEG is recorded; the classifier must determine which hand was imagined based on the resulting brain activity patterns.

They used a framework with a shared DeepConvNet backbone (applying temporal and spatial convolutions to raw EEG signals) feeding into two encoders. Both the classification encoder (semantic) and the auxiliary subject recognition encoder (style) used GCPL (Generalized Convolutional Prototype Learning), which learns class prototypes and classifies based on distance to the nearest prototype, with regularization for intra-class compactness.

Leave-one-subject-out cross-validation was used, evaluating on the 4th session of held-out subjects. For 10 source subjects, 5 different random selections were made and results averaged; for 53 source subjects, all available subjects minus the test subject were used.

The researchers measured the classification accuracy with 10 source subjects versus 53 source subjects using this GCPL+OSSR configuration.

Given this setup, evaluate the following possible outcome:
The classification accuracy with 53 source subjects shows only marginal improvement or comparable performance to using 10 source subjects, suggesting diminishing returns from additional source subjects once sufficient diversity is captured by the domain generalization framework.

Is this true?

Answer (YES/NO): NO